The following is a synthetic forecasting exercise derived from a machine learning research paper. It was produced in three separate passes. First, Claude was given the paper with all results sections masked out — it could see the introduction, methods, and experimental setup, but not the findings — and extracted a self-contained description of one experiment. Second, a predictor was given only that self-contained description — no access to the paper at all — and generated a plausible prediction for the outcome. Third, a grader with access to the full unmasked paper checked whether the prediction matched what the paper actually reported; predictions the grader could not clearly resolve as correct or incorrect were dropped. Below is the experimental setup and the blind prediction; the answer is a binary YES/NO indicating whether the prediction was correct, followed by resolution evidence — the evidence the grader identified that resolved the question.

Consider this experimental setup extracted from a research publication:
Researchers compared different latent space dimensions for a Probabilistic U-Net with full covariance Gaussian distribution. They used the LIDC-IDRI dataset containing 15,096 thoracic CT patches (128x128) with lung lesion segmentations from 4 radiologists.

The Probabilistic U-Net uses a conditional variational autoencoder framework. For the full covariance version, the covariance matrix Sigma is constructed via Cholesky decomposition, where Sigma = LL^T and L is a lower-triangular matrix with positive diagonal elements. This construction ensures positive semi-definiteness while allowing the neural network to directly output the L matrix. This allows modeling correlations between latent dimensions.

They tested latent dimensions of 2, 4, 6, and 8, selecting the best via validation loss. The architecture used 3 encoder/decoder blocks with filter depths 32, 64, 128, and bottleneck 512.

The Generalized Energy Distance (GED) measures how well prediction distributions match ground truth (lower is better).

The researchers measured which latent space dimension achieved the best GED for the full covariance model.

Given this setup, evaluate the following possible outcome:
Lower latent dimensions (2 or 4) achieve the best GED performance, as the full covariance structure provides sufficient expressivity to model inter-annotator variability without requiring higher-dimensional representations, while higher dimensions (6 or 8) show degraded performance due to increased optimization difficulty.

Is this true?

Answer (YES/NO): YES